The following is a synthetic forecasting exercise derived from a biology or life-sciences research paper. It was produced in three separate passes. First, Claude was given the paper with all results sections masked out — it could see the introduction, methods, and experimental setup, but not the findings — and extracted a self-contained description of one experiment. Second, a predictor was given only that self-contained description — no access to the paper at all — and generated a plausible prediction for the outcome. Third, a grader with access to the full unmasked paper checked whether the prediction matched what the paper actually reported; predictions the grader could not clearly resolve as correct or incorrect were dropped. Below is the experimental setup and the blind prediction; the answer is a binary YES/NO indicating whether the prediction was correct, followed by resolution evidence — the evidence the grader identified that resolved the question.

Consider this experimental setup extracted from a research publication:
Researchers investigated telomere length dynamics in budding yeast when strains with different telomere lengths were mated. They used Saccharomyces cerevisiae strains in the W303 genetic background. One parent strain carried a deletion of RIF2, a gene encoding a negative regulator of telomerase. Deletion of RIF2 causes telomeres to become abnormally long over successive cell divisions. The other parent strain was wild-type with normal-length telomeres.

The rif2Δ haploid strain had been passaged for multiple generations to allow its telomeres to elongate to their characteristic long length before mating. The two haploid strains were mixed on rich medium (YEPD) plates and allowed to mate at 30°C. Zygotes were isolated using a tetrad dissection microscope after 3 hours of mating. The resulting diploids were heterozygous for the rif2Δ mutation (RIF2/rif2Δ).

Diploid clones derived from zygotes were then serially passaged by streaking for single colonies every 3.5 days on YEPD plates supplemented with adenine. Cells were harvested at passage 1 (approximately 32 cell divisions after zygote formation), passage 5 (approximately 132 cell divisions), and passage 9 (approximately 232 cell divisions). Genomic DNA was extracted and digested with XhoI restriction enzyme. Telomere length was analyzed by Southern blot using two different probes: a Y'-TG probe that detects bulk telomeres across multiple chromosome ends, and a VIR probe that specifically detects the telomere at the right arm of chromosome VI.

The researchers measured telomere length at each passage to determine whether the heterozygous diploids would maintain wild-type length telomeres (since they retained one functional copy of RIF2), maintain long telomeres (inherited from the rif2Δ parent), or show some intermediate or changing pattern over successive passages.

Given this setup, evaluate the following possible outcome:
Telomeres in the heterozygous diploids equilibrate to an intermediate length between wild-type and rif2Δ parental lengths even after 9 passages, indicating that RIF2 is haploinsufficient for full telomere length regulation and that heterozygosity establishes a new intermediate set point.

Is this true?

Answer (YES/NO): YES